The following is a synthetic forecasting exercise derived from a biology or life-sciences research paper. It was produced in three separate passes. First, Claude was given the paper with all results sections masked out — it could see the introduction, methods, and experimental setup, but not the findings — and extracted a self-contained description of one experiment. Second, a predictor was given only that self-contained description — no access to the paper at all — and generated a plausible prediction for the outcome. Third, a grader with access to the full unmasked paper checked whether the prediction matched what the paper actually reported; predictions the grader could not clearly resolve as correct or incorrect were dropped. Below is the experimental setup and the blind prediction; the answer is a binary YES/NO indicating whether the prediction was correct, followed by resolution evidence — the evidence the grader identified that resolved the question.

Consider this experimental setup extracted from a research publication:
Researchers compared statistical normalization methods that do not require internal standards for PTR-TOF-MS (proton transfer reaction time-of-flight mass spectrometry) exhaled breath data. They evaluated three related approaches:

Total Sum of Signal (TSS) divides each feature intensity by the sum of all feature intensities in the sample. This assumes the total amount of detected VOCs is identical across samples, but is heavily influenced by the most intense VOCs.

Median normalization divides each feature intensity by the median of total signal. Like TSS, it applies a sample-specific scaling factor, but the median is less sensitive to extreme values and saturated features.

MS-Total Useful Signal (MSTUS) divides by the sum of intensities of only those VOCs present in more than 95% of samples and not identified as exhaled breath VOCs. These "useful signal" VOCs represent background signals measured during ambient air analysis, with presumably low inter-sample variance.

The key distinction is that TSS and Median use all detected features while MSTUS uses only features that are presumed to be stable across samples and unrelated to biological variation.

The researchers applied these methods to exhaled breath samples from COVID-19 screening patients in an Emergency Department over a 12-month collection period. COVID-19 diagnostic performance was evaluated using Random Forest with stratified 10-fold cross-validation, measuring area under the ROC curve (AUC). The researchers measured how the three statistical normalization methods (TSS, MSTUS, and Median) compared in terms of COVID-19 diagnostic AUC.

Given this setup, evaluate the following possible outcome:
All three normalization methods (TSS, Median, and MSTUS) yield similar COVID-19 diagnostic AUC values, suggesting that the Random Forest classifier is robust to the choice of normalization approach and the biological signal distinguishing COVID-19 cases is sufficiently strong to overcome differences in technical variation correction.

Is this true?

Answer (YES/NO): NO